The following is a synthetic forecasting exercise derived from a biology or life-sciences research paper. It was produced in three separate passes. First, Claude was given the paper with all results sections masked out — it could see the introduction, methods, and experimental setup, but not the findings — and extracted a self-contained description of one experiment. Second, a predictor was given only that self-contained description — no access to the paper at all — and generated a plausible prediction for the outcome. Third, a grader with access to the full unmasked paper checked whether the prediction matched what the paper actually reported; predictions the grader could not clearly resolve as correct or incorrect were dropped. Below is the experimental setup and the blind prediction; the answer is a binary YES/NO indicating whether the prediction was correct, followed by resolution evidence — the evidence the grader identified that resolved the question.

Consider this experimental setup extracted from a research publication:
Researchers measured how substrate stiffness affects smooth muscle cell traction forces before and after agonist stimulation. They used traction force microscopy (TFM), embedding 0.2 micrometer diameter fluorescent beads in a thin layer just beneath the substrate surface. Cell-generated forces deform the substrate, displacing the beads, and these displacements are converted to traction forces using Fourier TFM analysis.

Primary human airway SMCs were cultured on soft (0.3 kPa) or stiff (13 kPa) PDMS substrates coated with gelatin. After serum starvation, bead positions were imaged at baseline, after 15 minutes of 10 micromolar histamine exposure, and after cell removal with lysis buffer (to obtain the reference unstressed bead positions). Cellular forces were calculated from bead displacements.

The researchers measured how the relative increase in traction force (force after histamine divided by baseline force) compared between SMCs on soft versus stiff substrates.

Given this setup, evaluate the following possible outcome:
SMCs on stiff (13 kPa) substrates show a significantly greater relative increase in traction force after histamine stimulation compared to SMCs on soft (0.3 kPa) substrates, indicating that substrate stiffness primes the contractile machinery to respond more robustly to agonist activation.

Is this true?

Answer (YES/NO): YES